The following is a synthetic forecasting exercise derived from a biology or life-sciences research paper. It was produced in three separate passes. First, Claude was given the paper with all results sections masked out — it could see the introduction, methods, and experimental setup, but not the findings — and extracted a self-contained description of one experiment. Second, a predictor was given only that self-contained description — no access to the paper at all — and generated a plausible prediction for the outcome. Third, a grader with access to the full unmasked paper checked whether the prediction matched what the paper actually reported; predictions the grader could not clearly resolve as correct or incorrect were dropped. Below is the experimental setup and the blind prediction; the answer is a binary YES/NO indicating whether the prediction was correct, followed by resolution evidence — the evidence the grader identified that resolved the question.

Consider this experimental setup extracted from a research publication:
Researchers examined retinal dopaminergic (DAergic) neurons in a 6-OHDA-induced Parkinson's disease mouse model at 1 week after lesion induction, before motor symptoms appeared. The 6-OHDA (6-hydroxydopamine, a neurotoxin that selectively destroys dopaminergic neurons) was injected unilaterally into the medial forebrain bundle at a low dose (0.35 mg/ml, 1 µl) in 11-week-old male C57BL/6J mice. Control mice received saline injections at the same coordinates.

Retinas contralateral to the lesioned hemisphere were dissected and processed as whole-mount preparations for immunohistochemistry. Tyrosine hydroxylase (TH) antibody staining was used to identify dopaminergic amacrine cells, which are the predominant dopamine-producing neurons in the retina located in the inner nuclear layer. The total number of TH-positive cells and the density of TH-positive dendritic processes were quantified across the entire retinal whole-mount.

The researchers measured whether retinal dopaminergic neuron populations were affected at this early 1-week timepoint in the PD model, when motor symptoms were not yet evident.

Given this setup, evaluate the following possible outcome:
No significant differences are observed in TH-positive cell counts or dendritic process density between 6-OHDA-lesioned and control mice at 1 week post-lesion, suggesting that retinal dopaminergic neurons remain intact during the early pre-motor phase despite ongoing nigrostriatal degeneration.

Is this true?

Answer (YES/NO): NO